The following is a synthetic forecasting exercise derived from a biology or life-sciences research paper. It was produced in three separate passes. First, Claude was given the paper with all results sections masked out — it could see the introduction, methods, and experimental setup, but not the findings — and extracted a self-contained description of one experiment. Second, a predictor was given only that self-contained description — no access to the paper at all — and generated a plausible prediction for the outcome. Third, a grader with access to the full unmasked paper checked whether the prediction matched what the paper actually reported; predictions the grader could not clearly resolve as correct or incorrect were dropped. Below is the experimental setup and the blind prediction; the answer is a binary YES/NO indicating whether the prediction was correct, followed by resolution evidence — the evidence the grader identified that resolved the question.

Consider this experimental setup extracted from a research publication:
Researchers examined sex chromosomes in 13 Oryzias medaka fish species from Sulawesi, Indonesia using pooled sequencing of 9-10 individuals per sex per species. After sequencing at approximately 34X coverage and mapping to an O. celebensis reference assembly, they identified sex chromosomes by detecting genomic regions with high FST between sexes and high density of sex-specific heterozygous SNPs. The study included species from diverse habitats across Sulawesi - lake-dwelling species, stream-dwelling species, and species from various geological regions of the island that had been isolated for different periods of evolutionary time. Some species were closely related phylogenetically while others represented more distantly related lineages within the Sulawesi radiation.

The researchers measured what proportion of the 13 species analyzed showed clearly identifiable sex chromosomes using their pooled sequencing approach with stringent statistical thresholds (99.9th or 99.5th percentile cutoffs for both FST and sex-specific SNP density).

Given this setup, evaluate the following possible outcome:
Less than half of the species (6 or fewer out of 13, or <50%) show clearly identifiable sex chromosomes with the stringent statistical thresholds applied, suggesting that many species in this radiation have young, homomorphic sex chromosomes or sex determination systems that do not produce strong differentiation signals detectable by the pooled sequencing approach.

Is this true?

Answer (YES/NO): NO